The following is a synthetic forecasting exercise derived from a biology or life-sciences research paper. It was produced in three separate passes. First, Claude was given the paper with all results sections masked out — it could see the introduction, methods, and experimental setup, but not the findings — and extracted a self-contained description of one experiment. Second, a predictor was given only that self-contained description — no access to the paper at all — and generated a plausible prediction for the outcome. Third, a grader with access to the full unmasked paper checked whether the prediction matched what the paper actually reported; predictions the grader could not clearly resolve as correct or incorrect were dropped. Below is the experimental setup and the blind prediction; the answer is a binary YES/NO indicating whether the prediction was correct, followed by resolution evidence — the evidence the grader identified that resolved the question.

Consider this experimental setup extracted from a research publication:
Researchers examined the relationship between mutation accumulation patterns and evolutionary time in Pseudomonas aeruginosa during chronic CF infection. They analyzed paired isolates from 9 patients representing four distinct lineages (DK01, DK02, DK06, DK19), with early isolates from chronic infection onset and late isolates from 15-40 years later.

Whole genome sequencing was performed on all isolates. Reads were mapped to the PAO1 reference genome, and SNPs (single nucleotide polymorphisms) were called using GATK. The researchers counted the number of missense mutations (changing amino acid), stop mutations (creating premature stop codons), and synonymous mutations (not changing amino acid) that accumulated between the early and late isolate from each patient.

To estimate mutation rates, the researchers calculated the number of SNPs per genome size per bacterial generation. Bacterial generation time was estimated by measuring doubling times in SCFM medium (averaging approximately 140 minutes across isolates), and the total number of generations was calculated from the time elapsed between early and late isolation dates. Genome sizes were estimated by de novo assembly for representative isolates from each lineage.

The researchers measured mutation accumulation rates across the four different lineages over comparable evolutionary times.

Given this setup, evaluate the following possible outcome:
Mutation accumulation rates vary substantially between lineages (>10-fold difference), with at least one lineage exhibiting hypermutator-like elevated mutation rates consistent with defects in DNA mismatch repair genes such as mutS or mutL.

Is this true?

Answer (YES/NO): NO